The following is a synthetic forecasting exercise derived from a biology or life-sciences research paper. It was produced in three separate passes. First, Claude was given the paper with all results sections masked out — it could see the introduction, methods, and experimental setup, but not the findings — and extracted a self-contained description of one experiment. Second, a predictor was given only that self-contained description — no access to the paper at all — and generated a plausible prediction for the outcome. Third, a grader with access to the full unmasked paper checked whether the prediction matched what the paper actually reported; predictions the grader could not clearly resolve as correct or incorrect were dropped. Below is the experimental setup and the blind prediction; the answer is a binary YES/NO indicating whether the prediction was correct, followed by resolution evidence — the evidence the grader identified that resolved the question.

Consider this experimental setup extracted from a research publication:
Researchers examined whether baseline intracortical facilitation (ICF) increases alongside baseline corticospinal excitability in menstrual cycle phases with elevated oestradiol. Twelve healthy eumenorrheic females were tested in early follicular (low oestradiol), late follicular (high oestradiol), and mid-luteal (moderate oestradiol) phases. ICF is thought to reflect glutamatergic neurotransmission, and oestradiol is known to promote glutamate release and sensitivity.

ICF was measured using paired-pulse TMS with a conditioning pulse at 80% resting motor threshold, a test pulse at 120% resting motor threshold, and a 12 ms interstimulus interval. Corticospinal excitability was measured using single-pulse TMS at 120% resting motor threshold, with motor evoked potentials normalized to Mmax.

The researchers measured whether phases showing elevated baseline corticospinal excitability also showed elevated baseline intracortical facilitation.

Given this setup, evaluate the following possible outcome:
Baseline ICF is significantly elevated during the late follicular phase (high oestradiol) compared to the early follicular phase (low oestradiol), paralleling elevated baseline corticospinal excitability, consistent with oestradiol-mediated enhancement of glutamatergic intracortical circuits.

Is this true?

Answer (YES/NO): NO